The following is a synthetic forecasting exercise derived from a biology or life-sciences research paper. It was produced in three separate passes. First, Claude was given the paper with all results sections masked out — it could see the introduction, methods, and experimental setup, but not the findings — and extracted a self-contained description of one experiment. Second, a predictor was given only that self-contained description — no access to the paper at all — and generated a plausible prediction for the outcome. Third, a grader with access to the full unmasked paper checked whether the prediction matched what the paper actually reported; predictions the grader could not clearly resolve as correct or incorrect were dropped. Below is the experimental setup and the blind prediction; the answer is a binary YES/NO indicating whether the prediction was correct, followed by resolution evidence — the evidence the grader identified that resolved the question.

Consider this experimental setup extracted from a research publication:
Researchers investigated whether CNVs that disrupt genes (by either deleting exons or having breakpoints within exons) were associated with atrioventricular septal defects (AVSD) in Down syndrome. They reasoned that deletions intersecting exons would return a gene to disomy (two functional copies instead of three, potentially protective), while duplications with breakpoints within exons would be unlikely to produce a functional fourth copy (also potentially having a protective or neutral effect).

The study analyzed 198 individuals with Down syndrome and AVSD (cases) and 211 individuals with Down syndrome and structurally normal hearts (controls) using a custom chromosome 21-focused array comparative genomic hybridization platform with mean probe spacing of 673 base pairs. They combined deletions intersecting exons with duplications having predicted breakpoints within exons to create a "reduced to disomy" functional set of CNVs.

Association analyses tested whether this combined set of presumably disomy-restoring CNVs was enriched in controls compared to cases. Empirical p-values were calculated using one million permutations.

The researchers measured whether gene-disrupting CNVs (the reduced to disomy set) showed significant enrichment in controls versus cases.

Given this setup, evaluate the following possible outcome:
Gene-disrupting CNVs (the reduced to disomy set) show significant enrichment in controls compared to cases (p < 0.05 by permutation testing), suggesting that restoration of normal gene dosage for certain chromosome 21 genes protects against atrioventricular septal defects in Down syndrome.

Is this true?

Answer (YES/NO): NO